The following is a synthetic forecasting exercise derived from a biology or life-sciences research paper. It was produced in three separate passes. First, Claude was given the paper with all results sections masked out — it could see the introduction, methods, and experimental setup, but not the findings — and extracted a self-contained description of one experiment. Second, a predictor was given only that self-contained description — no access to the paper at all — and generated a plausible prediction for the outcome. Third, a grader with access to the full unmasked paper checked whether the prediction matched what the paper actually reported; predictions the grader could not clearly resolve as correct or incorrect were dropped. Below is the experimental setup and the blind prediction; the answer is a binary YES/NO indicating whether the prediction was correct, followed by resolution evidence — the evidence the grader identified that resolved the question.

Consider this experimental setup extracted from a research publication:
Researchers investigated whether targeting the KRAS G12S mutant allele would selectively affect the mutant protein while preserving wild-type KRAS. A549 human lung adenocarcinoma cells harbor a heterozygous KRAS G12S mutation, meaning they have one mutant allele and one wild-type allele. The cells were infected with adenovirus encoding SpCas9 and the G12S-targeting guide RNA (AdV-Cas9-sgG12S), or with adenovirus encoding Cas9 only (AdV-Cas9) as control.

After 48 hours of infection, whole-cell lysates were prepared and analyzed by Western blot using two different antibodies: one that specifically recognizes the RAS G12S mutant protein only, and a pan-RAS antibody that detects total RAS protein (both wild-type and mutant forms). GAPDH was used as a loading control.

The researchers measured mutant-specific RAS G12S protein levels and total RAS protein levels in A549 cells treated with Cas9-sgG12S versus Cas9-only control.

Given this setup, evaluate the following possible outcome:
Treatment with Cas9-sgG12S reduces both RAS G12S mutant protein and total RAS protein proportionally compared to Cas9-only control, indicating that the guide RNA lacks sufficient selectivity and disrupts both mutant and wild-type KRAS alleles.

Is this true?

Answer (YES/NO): NO